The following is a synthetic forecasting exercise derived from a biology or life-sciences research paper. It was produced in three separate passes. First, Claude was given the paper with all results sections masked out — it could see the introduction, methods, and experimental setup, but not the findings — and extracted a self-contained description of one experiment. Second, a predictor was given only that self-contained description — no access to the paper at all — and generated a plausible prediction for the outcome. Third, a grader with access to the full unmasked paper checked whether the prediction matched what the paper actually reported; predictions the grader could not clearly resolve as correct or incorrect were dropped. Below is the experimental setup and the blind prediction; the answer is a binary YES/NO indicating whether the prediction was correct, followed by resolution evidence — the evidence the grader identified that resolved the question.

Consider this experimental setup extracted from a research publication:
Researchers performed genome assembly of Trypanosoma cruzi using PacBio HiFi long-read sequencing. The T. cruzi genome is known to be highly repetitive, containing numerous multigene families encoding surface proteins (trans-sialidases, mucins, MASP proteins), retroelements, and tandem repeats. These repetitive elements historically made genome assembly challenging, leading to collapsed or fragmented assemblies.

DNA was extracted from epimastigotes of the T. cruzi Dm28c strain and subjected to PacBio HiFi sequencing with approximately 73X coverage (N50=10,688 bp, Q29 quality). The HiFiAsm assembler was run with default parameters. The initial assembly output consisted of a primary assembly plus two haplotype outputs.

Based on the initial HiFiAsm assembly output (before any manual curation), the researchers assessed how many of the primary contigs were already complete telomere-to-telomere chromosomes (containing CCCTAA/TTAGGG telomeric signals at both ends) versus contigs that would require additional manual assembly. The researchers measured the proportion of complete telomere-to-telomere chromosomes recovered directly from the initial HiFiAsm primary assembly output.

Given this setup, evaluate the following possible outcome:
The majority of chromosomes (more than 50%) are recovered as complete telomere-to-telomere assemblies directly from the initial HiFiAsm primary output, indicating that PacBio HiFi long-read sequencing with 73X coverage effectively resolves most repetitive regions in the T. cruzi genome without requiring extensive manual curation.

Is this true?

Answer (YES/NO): YES